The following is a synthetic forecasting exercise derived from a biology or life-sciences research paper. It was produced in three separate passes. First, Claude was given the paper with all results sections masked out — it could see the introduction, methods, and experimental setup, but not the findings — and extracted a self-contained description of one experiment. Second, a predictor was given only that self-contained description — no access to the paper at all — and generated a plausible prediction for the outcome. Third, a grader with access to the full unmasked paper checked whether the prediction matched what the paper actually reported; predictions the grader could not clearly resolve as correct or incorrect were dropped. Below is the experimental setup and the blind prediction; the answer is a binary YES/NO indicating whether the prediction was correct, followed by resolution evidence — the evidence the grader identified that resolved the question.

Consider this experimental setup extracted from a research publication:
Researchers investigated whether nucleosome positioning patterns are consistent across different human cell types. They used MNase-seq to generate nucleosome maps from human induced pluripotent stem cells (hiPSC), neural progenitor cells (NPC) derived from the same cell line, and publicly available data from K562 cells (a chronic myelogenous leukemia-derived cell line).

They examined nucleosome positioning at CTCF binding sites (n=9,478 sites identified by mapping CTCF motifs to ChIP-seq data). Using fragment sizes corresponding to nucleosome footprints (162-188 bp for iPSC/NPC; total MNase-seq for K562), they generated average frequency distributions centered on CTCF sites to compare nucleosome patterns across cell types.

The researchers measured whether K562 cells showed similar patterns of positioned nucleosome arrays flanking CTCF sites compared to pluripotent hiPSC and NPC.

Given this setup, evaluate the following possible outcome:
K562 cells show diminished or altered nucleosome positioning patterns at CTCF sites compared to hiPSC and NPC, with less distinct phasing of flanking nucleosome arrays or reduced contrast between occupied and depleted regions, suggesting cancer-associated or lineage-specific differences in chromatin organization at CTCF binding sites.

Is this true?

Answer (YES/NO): NO